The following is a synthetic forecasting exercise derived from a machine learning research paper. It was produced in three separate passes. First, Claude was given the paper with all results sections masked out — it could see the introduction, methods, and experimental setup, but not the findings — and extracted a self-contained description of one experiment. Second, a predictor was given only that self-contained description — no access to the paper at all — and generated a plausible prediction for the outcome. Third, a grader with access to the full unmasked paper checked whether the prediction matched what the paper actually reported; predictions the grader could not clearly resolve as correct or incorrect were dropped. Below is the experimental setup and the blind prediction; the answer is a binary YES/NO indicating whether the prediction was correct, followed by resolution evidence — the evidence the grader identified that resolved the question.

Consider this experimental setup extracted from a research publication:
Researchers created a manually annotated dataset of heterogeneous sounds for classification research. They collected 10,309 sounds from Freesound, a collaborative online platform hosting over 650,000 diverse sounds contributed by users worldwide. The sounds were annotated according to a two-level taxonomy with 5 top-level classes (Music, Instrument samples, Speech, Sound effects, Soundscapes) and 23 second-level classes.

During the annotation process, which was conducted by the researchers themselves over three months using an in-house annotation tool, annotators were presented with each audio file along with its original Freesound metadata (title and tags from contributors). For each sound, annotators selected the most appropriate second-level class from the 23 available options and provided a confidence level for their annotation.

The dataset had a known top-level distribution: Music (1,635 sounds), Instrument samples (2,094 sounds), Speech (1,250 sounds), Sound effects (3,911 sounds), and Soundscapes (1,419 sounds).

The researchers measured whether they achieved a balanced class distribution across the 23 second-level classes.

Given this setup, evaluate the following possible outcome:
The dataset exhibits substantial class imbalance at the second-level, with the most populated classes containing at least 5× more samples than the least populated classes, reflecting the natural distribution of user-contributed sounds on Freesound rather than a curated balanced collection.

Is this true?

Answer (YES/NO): YES